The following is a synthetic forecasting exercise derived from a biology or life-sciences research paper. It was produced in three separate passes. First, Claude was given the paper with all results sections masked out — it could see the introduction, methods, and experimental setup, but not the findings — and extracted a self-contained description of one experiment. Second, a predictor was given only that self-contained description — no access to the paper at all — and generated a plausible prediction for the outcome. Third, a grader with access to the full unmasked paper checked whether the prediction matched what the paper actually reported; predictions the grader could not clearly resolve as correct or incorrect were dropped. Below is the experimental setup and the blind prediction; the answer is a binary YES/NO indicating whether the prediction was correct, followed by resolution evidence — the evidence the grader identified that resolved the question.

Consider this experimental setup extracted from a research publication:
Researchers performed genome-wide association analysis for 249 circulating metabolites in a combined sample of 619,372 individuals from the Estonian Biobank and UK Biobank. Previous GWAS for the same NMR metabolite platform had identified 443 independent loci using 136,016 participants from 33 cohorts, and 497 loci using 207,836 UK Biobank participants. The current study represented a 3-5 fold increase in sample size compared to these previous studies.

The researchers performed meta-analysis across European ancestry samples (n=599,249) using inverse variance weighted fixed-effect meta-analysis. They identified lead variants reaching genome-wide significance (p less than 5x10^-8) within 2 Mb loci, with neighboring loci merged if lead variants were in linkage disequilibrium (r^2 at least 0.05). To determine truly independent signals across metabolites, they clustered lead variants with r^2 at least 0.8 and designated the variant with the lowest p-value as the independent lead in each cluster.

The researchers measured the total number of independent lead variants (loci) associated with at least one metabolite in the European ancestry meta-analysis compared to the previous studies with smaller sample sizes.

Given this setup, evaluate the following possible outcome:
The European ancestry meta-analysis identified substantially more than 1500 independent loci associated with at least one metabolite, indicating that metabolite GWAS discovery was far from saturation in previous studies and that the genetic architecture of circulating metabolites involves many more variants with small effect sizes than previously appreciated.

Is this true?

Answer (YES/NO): YES